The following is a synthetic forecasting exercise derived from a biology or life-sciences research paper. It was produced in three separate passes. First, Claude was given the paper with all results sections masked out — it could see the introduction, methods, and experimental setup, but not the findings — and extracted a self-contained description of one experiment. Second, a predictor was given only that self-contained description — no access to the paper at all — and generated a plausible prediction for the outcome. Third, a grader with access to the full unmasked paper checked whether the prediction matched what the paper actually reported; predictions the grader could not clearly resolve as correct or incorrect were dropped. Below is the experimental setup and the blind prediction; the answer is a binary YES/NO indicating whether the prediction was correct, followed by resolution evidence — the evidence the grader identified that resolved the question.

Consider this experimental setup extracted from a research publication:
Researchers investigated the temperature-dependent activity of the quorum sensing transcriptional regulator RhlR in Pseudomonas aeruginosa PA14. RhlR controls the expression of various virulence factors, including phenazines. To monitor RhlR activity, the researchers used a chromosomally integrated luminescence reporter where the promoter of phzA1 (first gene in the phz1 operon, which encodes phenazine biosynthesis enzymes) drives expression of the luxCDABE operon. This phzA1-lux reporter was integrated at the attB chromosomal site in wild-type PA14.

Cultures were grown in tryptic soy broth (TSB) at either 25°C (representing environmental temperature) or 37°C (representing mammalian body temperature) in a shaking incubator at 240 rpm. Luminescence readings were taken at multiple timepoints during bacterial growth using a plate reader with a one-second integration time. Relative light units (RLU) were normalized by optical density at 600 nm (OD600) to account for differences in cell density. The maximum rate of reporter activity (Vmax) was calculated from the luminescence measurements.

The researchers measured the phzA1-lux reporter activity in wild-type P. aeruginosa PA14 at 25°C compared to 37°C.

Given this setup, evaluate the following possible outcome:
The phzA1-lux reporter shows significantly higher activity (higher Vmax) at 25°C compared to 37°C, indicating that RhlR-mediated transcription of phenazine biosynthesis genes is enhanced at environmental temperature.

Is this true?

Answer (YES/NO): YES